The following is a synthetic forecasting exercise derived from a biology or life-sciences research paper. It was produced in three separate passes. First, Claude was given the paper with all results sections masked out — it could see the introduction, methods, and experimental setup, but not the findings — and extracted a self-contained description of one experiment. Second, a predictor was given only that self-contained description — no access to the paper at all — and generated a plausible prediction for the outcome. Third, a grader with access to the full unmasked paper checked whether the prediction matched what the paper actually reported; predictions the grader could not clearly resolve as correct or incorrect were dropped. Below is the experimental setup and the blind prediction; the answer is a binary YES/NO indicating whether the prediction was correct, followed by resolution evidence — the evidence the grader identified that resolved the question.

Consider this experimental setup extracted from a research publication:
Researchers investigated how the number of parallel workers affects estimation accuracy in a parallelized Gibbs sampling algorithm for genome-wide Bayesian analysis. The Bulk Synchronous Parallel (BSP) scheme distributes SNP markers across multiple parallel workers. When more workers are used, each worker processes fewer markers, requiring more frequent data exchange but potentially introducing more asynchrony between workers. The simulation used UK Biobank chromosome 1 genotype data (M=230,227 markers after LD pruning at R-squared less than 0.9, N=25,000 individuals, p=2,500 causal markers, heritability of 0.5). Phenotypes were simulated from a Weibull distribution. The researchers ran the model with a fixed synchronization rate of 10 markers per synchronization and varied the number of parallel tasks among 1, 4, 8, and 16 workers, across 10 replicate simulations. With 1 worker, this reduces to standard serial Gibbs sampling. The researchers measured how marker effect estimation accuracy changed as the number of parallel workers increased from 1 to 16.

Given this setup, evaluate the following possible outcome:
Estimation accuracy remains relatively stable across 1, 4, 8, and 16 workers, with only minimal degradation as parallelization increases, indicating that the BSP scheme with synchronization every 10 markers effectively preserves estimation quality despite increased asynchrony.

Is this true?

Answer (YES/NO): YES